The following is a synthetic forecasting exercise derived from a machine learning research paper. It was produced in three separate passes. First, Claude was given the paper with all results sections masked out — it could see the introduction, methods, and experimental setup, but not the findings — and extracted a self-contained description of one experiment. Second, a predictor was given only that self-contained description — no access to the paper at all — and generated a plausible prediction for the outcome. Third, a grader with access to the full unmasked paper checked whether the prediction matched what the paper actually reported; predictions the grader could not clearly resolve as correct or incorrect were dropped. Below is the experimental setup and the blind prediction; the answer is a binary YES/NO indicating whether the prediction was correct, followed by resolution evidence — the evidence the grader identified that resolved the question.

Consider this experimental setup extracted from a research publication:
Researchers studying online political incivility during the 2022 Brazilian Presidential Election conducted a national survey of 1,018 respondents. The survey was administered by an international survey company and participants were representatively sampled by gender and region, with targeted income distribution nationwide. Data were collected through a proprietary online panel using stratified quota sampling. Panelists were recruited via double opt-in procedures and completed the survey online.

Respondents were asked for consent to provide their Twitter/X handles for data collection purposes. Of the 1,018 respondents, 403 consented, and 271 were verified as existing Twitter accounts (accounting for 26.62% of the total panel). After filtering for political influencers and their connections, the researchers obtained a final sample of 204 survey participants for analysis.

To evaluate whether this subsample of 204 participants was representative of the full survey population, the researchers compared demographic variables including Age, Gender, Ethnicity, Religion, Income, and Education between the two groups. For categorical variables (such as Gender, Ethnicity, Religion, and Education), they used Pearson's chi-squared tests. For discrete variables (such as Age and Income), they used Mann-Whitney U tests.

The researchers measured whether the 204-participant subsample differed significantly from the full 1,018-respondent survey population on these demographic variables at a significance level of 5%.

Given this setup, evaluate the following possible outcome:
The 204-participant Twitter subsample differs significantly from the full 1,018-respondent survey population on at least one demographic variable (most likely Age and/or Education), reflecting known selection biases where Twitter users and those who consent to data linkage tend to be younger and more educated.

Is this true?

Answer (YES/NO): NO